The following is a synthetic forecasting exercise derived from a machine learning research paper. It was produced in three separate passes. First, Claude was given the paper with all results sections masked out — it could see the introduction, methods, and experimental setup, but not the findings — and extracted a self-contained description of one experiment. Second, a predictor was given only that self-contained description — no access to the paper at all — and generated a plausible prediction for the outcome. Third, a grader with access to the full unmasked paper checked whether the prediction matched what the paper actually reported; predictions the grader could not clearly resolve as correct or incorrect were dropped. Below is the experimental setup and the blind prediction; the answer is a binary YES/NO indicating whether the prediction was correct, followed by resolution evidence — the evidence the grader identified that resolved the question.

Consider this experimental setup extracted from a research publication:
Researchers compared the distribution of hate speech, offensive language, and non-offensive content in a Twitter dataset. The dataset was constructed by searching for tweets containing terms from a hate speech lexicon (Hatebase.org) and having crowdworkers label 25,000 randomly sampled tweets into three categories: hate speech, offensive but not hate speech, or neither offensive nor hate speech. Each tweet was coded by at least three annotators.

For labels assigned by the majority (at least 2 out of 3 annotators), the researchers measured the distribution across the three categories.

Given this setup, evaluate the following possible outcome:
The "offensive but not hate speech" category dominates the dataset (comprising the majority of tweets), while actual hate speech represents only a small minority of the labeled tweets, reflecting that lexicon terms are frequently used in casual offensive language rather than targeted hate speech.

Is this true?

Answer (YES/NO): YES